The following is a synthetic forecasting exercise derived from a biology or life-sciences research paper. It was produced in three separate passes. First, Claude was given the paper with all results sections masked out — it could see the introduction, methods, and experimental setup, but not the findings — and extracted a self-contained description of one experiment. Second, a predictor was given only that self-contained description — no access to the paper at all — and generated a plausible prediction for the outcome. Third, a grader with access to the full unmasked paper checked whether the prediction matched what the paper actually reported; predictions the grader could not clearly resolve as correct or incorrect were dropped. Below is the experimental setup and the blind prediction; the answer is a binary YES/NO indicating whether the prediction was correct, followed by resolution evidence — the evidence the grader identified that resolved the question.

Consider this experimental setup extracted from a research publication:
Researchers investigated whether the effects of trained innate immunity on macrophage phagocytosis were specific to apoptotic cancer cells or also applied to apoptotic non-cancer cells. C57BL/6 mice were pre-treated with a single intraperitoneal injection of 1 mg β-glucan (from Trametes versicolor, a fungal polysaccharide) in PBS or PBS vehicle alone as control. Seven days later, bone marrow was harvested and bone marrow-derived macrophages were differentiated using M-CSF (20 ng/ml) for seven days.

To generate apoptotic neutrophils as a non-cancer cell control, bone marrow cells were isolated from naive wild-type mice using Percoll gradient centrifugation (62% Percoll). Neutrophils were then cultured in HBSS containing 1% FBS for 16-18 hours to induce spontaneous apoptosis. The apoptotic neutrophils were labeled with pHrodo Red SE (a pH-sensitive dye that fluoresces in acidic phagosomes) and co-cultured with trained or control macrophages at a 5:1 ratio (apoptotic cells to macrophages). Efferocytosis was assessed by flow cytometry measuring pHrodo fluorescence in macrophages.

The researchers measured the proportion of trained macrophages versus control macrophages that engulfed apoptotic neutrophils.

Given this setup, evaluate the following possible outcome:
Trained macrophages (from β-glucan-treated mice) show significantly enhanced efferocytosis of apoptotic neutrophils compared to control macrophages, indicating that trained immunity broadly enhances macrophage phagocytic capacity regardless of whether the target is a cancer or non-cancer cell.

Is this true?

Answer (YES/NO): NO